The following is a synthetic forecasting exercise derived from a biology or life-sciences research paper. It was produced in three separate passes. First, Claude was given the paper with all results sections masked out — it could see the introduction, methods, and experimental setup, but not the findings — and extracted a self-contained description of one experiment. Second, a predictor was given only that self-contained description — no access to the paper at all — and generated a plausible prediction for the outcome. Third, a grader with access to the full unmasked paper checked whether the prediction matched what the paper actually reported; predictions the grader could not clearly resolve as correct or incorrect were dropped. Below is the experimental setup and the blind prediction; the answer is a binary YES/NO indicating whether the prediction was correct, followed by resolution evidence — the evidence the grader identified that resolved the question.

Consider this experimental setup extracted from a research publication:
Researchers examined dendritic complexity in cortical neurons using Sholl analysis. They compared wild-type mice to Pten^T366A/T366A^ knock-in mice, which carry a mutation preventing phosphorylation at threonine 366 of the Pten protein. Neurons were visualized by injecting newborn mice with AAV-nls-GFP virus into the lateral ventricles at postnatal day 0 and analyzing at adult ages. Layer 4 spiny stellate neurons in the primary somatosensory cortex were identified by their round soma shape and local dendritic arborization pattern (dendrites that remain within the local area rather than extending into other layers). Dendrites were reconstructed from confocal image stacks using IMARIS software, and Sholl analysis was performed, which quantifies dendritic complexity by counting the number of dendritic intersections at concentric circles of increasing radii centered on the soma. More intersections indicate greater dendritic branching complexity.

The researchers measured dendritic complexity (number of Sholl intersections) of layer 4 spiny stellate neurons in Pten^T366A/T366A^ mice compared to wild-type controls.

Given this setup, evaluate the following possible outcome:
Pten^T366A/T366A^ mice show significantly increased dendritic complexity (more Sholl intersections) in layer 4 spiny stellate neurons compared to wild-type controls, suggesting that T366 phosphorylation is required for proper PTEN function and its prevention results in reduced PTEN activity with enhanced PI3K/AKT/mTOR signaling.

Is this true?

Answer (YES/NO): NO